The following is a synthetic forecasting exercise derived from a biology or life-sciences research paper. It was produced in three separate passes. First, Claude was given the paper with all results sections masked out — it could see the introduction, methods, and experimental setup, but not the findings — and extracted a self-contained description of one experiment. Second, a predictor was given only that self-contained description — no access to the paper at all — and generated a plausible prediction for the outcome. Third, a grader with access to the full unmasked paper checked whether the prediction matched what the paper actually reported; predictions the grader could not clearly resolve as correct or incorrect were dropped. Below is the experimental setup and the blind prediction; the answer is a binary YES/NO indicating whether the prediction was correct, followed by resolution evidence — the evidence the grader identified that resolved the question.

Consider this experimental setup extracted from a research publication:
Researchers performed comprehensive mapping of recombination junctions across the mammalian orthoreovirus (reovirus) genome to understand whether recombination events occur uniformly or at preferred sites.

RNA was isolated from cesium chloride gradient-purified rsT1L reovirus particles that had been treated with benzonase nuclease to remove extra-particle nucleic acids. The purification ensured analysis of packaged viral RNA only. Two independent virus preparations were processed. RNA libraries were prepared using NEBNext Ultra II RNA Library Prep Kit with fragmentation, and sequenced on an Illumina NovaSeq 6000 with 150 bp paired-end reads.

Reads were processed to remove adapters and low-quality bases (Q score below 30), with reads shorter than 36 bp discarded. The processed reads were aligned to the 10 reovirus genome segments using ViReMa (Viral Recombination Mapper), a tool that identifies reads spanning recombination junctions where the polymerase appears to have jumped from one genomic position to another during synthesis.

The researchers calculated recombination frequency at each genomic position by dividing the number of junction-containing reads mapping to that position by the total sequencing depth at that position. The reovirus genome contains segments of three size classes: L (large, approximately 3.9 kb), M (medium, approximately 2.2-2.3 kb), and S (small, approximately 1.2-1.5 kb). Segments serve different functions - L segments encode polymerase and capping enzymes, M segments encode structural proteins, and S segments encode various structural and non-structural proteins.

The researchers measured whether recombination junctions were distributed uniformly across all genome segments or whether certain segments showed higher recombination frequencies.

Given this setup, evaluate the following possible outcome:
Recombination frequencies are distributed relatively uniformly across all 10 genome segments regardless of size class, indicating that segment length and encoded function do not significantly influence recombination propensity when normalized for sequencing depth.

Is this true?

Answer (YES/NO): NO